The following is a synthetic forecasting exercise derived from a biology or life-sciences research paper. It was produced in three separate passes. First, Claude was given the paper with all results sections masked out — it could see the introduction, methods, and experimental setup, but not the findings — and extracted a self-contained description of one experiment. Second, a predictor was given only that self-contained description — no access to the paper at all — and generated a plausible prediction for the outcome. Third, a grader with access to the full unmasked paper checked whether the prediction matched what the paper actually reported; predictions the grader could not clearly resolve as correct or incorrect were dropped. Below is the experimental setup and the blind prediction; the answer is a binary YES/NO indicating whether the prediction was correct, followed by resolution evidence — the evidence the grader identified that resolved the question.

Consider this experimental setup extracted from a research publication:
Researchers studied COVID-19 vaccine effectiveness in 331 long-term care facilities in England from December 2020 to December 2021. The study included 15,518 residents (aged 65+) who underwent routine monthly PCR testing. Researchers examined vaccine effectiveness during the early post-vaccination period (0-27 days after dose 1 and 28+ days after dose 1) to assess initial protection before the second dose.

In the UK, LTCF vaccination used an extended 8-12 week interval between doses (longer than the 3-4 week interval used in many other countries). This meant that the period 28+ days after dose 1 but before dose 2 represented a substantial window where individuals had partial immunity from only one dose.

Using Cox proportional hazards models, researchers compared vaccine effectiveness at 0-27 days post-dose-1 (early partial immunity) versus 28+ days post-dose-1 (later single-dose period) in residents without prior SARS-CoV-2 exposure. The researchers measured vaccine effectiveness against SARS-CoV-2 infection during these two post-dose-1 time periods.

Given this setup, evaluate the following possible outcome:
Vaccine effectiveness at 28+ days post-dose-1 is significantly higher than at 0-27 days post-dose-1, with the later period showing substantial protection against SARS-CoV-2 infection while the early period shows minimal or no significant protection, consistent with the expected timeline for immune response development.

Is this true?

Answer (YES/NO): NO